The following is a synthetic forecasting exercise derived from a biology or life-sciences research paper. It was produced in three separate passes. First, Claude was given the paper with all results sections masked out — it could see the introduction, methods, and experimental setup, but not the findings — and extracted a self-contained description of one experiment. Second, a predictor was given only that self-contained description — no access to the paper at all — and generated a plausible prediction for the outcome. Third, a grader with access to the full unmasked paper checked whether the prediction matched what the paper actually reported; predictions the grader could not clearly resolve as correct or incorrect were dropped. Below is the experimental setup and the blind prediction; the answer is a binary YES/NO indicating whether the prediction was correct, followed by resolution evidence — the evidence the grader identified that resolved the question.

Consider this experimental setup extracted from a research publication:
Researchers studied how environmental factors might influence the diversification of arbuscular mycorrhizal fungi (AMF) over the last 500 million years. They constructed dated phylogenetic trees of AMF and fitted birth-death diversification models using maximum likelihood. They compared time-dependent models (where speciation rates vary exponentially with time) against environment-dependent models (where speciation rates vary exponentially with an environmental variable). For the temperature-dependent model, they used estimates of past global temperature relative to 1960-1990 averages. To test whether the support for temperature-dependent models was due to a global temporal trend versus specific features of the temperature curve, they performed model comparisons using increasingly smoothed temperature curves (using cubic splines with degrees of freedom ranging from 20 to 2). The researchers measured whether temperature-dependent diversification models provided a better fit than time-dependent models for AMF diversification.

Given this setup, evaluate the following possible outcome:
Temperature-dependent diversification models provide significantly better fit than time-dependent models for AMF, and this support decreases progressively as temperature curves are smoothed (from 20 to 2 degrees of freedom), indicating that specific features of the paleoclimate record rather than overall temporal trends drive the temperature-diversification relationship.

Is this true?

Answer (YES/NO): YES